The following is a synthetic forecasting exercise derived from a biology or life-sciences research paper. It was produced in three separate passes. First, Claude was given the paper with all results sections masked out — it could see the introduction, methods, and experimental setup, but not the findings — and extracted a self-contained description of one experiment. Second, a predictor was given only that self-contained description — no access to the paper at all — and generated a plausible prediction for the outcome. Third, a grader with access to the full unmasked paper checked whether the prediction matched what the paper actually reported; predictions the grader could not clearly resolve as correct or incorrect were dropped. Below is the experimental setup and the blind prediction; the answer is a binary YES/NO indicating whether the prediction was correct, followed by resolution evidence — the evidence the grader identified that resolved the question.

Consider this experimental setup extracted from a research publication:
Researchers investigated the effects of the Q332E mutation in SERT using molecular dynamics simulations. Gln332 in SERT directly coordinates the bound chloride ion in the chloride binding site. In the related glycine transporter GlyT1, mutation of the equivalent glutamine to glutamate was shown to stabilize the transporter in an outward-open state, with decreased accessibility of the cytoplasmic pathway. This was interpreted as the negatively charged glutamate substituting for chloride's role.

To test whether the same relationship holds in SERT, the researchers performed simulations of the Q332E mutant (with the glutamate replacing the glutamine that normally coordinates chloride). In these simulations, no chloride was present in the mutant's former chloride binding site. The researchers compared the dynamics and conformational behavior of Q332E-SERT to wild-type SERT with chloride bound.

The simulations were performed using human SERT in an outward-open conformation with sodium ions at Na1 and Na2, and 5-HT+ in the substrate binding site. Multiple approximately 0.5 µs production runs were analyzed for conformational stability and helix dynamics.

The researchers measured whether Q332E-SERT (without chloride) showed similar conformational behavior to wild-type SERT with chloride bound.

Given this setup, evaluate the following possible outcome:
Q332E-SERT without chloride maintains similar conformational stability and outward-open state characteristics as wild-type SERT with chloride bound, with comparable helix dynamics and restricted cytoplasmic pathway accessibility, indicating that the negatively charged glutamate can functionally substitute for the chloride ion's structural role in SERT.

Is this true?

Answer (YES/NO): NO